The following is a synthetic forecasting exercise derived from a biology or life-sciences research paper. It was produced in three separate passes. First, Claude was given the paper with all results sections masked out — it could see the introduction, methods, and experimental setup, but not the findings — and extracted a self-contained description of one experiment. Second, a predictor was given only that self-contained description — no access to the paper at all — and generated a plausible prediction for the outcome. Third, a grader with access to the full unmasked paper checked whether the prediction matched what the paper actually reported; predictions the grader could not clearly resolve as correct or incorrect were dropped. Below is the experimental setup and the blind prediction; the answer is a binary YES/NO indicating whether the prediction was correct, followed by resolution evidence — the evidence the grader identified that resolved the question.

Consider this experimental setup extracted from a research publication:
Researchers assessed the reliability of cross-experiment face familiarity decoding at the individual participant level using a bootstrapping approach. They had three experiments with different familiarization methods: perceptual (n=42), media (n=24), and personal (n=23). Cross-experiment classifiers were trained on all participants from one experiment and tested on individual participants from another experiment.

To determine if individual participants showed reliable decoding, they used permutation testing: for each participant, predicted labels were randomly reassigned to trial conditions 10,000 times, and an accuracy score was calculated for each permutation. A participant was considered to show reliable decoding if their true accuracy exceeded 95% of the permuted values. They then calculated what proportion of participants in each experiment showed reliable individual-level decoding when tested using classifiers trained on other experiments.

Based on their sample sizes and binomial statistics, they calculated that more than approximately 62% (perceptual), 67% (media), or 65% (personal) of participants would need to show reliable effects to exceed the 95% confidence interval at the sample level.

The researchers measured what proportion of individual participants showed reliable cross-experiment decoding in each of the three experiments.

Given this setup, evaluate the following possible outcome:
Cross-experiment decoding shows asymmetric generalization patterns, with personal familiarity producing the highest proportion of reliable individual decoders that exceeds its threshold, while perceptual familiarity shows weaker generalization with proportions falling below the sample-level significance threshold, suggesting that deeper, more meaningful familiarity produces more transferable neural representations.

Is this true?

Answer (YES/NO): NO